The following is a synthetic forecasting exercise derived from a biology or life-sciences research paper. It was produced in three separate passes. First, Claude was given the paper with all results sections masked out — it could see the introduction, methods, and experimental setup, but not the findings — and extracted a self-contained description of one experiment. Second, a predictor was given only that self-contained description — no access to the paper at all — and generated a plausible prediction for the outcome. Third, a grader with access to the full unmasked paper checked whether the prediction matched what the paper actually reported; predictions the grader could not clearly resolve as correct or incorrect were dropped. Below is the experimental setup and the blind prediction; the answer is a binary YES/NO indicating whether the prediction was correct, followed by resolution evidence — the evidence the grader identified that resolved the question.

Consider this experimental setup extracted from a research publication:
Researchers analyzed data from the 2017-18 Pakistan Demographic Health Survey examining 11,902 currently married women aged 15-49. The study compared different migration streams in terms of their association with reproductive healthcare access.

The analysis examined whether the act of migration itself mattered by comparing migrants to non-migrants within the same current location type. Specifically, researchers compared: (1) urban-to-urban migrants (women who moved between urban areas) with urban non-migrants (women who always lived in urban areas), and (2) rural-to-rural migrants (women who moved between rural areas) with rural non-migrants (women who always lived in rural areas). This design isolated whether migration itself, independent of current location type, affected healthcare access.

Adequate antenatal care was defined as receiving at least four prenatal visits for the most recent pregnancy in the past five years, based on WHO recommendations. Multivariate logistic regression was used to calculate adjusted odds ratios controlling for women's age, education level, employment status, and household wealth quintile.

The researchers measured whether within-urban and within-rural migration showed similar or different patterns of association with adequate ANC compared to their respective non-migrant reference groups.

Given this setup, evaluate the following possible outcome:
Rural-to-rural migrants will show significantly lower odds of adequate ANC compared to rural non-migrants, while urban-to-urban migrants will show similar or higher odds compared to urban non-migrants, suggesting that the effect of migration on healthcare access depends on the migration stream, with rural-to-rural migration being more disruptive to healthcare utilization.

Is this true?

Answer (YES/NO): NO